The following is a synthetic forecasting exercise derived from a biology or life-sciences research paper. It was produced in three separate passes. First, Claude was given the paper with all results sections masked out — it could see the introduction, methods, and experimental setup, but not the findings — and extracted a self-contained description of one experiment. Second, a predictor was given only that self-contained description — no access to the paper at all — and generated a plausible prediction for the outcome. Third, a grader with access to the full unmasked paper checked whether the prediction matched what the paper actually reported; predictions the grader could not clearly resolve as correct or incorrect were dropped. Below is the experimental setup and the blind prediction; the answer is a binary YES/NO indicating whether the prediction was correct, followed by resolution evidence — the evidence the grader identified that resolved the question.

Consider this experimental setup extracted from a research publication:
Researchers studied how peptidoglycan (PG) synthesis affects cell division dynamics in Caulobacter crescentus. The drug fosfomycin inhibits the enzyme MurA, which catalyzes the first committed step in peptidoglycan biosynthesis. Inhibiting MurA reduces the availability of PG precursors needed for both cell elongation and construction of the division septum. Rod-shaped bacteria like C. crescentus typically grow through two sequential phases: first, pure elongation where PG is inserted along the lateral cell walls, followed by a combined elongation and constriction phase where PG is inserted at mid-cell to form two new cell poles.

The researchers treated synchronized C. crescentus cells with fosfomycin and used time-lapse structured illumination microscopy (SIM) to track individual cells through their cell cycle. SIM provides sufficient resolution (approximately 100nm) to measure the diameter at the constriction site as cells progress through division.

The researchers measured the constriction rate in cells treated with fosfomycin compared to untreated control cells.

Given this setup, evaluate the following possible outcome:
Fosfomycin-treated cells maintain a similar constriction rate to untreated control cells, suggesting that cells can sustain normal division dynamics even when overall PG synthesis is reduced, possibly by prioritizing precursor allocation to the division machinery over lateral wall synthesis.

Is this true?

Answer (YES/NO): NO